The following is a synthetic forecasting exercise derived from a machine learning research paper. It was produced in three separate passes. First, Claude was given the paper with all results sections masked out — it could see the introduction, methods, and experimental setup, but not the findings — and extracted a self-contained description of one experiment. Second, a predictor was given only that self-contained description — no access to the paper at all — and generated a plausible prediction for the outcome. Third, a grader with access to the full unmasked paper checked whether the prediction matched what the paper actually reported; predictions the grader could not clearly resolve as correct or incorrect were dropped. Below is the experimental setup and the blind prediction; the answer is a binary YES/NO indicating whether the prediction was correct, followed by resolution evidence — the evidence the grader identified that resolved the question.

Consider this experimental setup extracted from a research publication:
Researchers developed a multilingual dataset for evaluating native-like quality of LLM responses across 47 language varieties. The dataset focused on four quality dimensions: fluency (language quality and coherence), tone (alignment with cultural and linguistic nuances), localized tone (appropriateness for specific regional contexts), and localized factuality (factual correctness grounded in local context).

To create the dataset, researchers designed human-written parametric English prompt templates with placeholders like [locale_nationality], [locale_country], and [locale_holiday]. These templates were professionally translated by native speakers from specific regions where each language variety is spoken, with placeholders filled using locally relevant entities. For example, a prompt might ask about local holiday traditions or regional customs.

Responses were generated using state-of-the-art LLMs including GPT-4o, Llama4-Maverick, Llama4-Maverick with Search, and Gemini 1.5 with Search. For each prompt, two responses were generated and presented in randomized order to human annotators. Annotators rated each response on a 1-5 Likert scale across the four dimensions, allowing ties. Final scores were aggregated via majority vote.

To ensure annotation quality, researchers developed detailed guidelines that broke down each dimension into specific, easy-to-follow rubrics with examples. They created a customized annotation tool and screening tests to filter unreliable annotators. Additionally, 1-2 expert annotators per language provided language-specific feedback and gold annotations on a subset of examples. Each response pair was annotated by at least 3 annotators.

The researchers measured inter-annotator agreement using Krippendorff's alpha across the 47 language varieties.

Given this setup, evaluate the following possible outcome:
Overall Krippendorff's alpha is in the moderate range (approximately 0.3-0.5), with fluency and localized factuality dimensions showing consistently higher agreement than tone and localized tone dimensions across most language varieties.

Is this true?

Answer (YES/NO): NO